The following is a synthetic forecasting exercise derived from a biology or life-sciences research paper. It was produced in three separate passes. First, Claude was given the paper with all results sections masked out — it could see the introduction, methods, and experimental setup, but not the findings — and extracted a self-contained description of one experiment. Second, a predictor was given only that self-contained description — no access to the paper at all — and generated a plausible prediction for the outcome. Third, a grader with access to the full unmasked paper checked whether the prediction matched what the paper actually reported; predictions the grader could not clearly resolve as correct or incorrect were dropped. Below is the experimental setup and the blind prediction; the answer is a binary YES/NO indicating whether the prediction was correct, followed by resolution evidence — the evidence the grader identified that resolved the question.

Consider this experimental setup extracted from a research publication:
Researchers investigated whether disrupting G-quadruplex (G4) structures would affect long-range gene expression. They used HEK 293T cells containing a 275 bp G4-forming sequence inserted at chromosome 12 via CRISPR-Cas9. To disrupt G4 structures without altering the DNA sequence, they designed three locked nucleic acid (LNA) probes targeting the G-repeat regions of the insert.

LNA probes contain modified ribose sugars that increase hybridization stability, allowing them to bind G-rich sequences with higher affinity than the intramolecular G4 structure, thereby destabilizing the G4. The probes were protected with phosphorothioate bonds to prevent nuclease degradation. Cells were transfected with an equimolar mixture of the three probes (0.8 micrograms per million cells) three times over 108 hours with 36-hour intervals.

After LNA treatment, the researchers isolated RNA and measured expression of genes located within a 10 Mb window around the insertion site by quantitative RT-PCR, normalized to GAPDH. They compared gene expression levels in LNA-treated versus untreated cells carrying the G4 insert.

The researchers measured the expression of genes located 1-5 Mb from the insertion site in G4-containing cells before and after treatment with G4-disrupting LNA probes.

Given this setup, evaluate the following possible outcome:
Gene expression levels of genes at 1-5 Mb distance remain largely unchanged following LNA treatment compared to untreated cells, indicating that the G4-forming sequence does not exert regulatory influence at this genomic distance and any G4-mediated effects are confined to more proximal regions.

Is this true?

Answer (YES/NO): NO